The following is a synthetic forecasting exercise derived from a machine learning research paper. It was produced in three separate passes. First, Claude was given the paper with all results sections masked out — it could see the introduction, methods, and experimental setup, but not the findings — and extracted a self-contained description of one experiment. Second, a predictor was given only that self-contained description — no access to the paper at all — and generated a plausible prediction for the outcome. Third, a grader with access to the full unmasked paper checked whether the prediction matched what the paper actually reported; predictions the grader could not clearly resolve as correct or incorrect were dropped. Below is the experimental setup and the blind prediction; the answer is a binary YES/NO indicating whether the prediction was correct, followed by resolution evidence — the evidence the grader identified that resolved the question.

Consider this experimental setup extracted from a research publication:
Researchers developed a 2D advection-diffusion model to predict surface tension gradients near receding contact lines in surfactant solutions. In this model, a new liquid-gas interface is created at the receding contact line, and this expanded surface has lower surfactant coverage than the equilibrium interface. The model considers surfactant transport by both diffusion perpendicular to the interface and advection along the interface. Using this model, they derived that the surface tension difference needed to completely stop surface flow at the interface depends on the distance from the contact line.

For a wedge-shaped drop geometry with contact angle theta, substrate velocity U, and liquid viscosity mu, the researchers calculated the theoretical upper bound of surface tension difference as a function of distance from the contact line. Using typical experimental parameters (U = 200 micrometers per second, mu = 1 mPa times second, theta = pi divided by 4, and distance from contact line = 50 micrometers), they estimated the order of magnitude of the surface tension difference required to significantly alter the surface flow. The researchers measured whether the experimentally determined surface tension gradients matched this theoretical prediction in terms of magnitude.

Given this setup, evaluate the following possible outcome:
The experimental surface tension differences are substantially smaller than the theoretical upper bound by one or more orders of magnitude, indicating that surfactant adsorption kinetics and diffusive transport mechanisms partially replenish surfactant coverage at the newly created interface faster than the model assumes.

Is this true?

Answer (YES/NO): NO